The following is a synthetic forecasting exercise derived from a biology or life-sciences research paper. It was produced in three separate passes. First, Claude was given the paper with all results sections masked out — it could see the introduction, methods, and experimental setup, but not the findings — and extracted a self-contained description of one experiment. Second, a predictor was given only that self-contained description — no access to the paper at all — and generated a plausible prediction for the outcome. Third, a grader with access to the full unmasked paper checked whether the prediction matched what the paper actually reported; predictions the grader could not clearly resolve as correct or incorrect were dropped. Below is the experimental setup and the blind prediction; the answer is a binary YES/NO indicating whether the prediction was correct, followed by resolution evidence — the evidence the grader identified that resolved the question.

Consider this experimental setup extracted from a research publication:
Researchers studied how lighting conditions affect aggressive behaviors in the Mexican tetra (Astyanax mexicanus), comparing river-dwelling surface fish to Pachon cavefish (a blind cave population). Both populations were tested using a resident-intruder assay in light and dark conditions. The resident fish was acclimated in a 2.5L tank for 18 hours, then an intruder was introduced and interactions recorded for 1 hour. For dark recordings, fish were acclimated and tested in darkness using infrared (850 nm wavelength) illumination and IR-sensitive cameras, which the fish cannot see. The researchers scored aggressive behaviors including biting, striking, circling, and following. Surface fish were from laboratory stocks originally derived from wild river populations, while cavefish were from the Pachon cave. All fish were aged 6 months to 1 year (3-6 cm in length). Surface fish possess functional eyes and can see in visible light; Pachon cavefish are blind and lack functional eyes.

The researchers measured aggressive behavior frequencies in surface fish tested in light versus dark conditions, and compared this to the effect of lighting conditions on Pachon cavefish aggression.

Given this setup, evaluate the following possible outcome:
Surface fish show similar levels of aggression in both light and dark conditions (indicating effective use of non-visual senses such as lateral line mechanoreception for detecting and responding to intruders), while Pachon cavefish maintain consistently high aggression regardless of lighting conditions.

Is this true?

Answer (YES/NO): NO